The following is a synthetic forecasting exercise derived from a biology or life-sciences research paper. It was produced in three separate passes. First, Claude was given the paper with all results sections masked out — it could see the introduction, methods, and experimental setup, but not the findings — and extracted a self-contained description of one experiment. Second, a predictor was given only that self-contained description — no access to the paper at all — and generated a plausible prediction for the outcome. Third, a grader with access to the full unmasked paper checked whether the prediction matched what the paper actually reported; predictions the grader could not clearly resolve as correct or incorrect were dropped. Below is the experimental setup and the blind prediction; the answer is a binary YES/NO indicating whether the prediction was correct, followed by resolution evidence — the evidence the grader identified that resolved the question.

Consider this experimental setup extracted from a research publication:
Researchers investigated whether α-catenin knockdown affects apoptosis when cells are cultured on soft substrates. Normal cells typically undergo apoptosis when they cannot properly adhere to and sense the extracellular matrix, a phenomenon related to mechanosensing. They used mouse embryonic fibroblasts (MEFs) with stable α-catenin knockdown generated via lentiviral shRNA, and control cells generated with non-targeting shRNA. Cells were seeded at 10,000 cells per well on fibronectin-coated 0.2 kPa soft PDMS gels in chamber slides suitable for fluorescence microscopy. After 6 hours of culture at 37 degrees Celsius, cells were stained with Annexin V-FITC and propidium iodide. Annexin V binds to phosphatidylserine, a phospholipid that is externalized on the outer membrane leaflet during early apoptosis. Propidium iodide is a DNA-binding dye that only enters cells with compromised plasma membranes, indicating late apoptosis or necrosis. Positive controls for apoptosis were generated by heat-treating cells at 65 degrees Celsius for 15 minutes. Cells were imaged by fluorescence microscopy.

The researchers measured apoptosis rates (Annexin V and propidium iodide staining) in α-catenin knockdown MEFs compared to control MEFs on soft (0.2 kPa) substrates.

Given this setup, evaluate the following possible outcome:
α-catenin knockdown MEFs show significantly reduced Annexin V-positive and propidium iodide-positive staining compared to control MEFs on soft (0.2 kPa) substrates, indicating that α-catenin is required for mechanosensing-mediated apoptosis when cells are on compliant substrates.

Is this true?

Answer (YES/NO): YES